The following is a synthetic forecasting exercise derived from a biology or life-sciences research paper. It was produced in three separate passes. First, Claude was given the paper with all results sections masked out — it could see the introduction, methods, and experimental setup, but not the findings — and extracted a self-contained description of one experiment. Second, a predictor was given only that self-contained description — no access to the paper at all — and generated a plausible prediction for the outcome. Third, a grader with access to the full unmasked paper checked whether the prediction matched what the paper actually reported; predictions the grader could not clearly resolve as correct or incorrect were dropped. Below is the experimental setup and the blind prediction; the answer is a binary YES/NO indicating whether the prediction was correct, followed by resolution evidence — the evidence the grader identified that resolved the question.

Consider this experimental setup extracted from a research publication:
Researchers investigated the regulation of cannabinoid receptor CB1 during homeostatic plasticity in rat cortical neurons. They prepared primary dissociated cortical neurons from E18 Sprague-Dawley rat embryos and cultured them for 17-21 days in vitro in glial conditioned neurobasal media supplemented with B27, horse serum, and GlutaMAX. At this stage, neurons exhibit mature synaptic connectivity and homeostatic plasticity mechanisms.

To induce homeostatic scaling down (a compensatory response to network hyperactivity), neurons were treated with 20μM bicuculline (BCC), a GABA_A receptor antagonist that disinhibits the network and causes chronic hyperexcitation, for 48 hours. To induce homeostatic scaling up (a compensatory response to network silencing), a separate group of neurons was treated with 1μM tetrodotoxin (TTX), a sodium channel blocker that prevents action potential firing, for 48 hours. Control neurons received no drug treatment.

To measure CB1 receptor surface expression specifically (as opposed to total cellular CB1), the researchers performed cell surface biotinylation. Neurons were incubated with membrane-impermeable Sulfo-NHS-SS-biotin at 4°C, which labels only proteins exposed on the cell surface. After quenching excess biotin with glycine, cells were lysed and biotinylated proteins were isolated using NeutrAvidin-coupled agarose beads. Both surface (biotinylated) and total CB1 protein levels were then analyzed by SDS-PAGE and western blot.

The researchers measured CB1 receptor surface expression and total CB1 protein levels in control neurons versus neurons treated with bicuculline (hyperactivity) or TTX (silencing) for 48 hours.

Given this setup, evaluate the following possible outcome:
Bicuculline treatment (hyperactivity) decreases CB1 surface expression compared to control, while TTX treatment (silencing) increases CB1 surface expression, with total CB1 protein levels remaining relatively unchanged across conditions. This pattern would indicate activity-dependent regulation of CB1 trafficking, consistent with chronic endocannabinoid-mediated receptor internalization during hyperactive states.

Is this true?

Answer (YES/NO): NO